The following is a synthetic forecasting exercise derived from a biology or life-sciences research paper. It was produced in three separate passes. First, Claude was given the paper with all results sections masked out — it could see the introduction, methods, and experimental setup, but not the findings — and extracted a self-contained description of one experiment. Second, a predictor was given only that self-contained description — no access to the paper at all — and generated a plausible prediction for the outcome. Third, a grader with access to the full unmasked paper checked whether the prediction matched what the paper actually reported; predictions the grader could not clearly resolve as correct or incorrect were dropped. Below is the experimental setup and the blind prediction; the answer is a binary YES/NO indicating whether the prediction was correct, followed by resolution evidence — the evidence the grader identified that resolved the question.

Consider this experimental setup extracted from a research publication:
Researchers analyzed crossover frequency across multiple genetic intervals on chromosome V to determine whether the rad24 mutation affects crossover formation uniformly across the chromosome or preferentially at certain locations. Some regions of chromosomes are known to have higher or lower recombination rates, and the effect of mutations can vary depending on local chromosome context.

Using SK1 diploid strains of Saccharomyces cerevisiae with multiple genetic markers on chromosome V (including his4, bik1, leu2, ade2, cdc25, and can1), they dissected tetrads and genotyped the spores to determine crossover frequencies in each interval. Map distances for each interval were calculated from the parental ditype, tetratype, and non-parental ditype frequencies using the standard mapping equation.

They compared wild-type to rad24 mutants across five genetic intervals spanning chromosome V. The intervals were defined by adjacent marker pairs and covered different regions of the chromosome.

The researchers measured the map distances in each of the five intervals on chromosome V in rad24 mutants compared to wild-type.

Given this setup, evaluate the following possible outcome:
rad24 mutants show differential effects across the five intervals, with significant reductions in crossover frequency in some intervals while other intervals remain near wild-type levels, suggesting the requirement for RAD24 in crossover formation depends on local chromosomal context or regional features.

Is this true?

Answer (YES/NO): NO